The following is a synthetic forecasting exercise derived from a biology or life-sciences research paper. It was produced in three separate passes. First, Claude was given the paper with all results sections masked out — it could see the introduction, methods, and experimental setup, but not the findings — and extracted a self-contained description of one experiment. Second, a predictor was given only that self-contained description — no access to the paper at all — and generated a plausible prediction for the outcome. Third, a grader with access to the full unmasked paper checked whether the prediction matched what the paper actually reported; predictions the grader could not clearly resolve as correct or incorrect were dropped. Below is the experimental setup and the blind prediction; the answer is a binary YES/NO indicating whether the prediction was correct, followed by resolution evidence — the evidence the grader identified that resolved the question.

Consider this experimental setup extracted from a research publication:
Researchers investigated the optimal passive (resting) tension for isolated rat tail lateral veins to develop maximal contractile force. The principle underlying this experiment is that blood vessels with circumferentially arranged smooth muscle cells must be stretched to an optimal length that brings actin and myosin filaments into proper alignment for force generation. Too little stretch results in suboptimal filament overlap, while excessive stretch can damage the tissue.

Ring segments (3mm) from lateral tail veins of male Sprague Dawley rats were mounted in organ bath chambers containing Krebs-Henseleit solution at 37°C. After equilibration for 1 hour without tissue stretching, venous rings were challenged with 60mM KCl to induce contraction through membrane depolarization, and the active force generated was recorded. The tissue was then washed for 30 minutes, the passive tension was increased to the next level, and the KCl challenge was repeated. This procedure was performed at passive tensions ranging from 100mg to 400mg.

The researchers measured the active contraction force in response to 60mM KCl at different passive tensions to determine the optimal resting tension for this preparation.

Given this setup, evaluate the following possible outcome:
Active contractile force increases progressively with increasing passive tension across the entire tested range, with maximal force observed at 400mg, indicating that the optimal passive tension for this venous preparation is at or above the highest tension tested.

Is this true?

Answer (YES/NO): NO